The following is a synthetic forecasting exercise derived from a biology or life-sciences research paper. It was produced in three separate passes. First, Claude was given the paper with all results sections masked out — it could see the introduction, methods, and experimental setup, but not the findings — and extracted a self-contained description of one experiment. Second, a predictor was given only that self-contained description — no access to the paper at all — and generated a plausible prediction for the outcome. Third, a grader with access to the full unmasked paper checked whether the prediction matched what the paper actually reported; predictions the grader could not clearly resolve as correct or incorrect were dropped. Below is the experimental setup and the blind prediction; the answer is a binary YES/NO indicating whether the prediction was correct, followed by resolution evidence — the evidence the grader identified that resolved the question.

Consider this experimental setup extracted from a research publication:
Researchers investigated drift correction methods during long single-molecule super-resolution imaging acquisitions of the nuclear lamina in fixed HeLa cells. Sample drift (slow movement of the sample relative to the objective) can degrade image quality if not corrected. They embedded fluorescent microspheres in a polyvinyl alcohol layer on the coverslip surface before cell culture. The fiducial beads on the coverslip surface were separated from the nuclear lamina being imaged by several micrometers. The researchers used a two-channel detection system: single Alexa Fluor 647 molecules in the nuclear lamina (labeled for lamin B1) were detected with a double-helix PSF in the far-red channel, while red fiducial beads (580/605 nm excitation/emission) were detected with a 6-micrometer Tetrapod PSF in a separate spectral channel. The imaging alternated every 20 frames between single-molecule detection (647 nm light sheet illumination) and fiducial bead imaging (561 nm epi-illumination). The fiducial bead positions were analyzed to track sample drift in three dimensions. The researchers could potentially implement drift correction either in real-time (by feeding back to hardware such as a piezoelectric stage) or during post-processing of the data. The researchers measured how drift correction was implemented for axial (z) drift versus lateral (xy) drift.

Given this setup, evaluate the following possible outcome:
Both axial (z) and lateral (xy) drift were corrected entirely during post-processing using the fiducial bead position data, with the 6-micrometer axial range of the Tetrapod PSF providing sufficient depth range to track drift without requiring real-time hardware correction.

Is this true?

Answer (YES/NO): NO